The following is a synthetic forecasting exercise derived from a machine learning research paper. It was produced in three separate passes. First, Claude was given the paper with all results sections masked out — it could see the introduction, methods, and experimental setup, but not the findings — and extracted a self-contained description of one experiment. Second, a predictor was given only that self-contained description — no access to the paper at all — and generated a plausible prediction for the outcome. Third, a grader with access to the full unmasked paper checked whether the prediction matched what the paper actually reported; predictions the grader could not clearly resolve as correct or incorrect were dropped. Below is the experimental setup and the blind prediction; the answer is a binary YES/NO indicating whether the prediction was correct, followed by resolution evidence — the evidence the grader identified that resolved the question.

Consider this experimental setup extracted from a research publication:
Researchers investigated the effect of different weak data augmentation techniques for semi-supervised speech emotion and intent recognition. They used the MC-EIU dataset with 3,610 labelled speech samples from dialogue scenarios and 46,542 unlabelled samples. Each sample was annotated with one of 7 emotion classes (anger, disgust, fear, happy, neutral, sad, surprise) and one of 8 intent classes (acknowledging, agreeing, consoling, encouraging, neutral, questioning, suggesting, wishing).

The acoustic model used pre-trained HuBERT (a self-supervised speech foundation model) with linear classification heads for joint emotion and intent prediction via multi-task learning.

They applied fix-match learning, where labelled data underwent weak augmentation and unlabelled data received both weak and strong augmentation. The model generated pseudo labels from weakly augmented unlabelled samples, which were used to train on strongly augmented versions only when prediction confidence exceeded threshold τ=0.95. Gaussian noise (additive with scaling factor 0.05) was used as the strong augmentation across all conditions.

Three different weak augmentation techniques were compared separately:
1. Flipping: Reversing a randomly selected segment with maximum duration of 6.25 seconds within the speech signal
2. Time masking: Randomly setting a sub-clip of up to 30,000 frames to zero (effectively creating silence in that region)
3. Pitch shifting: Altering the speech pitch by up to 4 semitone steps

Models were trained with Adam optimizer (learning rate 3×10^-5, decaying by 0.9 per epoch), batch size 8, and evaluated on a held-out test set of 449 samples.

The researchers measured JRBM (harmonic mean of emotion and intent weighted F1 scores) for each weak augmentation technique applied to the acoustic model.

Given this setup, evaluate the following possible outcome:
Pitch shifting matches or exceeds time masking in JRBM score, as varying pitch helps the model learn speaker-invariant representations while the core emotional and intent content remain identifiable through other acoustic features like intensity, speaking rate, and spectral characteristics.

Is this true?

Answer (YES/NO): YES